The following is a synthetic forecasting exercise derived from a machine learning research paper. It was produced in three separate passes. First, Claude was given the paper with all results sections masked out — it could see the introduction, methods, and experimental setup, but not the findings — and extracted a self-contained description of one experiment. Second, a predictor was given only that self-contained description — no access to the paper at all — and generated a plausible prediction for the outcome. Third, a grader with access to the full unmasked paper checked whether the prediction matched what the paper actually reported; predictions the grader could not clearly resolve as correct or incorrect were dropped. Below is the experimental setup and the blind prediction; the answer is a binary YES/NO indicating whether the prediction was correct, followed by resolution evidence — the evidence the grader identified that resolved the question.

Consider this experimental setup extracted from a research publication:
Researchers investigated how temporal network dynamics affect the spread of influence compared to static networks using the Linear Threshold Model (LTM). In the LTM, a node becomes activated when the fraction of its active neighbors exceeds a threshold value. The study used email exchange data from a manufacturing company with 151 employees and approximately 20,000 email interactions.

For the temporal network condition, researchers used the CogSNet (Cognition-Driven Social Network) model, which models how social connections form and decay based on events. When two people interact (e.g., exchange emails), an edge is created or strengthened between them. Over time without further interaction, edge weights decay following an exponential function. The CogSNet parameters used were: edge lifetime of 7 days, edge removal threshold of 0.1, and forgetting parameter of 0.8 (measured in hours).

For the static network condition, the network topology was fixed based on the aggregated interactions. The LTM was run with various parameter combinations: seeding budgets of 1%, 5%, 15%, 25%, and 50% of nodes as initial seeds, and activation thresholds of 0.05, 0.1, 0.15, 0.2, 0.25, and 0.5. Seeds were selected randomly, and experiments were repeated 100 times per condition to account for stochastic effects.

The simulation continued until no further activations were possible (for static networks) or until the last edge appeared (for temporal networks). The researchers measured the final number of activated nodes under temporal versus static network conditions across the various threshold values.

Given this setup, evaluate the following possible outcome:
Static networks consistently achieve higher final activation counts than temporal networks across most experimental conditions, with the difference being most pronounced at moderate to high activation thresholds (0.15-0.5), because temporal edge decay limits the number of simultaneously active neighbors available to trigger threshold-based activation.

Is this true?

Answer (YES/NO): NO